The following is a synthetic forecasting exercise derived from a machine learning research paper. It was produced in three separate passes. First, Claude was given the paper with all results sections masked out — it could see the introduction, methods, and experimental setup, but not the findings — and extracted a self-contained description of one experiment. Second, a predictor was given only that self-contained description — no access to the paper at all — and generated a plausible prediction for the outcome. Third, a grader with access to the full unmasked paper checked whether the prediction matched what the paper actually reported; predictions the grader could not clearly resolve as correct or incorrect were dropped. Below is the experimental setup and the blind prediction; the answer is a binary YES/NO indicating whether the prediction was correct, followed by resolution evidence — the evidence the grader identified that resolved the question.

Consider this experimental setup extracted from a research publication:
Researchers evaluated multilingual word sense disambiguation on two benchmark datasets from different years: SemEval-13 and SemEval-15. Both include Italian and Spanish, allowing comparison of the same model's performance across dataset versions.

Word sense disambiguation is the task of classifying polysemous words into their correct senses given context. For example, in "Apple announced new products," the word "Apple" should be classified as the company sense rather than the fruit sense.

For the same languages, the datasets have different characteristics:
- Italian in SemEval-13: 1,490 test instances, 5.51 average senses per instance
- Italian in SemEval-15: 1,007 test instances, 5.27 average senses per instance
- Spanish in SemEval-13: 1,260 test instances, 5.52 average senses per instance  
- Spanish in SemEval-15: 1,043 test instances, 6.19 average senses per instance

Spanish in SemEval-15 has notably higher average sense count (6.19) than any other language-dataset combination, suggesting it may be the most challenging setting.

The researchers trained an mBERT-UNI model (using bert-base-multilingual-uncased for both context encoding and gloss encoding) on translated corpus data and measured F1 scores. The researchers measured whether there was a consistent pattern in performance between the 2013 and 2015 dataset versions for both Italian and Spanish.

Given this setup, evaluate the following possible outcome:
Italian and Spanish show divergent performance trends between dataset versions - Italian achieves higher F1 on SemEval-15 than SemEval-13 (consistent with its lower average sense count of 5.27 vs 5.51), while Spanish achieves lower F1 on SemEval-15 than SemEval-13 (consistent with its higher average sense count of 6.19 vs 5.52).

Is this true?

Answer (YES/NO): YES